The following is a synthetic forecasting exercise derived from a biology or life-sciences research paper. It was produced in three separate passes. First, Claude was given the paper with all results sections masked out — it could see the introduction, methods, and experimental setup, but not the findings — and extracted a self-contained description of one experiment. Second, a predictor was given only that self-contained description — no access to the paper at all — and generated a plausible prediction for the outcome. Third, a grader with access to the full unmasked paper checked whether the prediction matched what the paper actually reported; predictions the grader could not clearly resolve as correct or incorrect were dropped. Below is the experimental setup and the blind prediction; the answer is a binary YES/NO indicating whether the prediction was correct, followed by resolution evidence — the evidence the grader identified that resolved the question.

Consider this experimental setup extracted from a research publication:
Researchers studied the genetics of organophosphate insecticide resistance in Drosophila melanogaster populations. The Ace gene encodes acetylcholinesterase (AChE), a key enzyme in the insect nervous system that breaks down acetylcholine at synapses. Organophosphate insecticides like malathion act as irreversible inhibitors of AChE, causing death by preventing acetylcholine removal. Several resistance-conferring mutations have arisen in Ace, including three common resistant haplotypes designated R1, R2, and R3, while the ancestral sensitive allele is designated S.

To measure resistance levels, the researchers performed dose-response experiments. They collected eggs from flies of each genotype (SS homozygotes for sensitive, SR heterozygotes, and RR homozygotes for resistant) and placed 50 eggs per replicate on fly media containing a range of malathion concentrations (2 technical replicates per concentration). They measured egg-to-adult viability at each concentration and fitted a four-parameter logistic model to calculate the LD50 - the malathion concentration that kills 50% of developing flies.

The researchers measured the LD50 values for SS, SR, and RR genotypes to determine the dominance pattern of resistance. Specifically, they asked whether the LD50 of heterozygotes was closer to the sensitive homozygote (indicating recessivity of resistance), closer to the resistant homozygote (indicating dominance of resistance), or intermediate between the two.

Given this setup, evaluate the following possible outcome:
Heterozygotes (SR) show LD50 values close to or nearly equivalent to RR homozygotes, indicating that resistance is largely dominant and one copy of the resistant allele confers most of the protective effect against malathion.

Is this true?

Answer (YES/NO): YES